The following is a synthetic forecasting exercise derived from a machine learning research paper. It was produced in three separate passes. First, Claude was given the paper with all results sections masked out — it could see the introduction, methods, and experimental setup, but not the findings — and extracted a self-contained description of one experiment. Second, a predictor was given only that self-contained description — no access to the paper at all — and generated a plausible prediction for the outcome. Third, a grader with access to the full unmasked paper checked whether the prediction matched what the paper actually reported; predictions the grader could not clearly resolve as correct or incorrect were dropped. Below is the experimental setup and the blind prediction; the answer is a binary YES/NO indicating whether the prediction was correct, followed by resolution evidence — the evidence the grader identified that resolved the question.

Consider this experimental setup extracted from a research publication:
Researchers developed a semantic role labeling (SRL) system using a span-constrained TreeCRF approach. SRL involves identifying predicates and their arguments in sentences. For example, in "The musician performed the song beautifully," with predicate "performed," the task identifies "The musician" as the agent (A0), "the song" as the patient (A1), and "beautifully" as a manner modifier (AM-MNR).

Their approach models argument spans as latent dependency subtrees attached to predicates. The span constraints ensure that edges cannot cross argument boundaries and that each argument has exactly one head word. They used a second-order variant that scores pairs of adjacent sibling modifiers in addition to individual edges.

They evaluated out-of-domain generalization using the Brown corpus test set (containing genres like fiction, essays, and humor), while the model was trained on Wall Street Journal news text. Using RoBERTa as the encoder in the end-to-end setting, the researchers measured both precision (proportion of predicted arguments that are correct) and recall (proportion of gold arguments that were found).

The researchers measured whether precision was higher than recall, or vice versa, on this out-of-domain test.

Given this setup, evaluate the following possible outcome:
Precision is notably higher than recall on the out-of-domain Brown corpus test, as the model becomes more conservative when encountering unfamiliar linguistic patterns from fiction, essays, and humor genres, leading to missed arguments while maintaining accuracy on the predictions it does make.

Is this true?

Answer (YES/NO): NO